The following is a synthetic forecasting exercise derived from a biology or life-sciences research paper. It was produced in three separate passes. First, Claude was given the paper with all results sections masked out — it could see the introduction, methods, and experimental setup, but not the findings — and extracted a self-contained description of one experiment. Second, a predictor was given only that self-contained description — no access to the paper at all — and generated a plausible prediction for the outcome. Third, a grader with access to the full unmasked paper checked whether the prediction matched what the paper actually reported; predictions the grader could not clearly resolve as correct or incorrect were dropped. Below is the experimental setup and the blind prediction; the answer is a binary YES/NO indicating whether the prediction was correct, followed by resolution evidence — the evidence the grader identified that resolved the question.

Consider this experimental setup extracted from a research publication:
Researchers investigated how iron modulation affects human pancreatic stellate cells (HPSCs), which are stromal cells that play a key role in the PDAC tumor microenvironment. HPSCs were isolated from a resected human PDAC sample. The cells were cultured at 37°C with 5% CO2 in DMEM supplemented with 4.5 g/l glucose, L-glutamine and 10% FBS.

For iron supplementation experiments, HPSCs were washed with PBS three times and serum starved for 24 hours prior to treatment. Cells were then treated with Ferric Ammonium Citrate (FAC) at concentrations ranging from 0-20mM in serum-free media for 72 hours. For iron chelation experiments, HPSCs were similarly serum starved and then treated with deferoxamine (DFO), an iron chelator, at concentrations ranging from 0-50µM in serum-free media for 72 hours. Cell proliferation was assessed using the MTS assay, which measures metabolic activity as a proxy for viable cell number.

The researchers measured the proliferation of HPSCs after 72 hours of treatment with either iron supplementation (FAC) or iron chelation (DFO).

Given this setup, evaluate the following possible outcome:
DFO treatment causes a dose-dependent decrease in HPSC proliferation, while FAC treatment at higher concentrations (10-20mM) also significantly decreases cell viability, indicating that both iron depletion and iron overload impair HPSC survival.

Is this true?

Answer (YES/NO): NO